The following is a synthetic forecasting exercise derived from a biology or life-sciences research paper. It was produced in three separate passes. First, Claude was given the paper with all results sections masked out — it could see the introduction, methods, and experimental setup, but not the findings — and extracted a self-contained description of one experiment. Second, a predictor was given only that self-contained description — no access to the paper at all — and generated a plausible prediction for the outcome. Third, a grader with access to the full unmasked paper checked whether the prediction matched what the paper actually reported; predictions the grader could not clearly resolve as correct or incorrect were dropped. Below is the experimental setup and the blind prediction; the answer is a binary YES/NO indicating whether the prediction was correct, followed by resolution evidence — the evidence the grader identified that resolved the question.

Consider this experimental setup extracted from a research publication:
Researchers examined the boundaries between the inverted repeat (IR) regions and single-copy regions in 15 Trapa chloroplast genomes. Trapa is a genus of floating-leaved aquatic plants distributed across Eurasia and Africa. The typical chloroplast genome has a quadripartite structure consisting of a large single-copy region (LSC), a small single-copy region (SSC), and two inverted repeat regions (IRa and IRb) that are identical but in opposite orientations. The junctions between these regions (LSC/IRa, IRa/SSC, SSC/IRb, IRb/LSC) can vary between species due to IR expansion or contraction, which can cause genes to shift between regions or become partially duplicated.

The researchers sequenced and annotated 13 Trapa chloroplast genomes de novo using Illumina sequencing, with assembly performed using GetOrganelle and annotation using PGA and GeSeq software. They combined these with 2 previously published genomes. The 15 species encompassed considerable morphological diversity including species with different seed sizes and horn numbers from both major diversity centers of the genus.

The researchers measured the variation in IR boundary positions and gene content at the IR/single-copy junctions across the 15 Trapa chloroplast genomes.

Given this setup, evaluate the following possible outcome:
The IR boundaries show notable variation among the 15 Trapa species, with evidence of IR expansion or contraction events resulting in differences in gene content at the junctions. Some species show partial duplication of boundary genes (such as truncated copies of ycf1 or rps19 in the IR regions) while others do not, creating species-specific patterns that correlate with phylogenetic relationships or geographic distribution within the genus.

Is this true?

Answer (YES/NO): NO